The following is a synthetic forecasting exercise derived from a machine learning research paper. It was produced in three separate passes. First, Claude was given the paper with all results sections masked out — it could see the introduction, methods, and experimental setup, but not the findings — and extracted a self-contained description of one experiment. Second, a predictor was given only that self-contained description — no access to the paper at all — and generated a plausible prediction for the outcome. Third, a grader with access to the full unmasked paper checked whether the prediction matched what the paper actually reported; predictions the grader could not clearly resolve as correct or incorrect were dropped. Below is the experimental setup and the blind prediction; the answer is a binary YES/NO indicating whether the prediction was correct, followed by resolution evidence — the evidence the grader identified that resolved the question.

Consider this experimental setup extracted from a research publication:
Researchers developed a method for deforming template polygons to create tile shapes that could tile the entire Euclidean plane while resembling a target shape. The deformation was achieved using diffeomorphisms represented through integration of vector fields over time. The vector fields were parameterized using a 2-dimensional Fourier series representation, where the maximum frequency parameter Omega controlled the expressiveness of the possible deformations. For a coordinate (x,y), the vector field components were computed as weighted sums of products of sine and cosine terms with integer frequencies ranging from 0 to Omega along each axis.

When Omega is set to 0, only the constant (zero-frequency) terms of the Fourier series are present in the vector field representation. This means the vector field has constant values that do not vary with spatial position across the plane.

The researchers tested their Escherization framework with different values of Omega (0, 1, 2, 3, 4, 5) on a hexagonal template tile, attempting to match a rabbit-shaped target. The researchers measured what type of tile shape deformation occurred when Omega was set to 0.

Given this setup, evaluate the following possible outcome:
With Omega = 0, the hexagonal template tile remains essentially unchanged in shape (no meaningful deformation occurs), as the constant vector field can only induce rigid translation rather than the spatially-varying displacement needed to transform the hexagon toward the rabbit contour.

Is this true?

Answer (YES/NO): YES